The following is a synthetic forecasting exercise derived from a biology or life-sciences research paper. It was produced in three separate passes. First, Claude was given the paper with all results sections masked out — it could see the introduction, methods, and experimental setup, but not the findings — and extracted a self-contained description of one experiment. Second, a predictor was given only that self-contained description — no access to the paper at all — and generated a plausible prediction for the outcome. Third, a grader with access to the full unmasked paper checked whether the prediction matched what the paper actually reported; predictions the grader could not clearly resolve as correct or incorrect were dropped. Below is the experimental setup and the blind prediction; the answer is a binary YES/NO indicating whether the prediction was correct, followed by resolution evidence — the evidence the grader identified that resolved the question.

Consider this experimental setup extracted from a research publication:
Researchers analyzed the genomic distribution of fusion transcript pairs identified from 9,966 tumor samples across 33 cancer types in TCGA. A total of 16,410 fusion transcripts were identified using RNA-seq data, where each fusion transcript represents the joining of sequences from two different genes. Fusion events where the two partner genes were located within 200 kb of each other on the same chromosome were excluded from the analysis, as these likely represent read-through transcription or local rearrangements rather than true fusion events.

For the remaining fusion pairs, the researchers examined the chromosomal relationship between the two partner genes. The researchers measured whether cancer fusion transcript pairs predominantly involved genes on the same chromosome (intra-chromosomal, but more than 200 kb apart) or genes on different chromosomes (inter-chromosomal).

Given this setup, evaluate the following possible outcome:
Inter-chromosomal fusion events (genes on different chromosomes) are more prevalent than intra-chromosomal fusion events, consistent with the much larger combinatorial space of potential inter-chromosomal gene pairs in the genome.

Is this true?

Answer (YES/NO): NO